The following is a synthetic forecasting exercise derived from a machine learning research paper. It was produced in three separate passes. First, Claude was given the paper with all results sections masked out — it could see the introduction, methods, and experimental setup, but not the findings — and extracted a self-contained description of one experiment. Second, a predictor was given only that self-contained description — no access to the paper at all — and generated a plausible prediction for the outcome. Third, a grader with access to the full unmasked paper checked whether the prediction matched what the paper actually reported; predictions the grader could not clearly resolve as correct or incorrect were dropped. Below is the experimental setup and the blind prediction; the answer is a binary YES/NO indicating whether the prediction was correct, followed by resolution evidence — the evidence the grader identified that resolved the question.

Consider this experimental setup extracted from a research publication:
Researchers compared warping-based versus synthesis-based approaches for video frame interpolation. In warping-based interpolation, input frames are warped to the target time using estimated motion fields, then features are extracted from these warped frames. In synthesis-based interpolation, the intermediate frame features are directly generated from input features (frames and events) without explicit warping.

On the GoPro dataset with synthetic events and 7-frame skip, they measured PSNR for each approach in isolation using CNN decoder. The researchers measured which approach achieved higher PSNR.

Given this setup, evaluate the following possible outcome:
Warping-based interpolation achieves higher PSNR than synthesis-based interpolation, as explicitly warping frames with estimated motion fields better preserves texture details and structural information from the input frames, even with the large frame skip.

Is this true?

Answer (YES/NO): YES